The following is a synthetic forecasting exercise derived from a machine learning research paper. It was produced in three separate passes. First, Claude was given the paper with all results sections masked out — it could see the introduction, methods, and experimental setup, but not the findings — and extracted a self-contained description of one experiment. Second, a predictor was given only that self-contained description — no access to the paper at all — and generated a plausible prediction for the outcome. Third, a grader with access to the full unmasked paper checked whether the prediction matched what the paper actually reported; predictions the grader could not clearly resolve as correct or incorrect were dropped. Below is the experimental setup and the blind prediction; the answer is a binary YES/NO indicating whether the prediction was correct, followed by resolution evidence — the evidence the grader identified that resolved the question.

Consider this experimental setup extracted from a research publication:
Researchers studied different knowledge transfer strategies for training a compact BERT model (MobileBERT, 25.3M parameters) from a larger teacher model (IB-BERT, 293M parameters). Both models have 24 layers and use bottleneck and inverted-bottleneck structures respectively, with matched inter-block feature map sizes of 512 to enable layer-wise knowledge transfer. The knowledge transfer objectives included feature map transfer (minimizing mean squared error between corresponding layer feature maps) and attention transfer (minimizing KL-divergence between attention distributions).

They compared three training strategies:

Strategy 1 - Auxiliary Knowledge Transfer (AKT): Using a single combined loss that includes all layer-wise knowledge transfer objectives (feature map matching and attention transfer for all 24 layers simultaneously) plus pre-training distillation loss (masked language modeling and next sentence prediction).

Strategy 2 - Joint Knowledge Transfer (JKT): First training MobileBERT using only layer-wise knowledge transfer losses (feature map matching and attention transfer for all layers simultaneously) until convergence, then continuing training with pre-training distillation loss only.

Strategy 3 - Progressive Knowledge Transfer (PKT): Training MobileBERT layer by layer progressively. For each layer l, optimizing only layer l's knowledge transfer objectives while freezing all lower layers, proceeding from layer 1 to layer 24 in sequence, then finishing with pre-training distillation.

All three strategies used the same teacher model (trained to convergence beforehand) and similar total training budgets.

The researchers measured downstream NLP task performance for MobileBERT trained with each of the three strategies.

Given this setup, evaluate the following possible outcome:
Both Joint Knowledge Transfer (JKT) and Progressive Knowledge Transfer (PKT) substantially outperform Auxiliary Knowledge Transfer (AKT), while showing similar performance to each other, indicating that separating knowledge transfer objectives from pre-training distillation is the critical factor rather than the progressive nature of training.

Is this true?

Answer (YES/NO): NO